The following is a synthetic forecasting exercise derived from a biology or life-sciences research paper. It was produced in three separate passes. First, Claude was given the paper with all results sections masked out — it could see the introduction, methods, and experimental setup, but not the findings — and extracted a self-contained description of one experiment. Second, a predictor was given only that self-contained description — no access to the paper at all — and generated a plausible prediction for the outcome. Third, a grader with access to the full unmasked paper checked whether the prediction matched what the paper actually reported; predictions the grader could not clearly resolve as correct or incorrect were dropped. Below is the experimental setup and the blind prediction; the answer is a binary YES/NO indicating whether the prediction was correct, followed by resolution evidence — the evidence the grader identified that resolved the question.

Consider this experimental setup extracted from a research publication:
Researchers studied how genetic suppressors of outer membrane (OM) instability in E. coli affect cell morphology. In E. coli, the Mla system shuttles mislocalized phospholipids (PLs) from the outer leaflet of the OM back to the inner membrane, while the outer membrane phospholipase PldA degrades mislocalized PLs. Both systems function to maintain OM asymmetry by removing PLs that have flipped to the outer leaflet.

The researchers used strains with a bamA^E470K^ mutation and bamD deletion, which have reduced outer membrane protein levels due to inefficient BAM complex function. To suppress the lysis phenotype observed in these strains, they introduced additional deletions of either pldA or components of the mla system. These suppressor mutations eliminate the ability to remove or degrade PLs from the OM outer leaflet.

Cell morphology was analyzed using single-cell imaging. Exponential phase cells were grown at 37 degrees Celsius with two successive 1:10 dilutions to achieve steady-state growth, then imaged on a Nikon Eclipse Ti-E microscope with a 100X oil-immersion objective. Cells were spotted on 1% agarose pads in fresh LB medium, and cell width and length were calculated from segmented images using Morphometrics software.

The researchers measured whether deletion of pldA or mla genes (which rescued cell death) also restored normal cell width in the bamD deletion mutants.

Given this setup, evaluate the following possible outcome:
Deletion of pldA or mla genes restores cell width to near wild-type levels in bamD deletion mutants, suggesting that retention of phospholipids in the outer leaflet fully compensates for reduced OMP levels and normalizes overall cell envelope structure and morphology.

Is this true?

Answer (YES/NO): NO